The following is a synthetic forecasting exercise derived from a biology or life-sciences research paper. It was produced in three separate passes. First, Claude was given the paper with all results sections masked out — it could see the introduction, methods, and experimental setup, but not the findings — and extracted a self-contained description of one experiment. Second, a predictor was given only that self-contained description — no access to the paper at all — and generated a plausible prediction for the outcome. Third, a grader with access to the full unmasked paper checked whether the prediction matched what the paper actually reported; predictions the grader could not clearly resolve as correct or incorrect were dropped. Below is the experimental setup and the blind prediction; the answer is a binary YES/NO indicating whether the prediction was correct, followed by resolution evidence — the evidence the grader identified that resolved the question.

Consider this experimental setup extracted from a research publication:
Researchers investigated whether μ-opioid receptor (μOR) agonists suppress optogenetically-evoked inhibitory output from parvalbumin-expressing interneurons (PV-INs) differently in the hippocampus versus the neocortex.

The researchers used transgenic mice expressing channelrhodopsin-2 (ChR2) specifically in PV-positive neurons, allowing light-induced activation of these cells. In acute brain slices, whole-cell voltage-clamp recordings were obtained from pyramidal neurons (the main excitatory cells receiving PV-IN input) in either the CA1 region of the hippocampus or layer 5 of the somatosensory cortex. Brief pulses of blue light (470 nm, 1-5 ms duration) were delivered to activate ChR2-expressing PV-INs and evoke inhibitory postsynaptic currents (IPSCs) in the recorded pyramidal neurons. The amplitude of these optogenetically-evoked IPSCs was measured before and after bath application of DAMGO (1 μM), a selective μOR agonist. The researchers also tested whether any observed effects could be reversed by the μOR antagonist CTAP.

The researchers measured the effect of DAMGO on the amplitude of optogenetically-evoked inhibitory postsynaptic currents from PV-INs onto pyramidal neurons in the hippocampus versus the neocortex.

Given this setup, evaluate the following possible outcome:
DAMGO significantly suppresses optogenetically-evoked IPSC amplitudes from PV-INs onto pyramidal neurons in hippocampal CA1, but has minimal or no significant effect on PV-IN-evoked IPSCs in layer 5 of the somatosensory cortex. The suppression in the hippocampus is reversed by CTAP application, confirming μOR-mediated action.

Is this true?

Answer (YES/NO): YES